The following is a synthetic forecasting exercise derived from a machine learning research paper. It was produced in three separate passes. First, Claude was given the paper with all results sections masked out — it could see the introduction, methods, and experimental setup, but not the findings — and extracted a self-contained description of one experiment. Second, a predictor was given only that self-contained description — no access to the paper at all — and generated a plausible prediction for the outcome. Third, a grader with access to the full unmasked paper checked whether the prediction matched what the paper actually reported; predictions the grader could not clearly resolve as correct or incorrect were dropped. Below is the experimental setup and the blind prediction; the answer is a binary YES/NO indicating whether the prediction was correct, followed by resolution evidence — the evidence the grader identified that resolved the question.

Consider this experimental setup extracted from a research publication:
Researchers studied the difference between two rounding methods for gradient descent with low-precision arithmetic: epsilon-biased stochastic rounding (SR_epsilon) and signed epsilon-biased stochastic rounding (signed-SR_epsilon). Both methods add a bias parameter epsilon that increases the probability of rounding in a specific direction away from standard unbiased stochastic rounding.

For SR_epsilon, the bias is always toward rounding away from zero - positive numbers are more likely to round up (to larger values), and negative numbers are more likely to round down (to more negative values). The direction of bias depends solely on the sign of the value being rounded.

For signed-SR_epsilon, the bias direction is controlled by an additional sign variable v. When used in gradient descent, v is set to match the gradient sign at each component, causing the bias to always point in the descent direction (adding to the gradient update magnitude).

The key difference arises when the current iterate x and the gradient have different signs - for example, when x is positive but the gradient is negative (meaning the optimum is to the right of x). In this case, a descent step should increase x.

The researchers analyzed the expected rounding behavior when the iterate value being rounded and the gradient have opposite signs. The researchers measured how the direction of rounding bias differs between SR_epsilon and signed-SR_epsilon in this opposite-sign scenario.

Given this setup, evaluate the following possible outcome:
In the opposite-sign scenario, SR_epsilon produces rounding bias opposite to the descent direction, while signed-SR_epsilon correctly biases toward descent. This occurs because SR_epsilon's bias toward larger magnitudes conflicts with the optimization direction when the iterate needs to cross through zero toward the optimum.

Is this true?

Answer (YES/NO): NO